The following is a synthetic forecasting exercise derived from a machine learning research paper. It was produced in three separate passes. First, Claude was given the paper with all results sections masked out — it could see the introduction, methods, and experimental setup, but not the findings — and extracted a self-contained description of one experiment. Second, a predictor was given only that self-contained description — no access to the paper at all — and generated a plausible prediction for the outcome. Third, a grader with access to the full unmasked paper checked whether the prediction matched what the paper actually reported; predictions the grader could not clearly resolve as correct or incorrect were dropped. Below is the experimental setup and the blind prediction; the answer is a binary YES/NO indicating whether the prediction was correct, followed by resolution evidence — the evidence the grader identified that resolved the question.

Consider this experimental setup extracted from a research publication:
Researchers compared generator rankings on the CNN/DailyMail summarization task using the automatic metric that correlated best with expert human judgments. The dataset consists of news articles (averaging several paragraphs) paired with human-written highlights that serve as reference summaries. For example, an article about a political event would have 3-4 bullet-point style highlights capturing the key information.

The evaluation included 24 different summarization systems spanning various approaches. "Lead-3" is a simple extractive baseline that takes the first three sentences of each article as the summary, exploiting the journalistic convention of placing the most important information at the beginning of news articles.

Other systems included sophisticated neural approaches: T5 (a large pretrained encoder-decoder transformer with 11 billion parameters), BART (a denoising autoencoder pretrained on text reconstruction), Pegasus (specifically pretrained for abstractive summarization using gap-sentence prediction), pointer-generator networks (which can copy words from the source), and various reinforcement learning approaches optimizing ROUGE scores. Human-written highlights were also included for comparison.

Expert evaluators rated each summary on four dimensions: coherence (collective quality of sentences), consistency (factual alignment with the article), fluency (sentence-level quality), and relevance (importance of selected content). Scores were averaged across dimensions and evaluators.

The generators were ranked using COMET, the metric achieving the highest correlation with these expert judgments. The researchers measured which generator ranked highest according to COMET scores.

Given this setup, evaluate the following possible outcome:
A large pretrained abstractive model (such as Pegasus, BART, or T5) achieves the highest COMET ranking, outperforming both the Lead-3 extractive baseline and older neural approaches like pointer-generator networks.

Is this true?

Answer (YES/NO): NO